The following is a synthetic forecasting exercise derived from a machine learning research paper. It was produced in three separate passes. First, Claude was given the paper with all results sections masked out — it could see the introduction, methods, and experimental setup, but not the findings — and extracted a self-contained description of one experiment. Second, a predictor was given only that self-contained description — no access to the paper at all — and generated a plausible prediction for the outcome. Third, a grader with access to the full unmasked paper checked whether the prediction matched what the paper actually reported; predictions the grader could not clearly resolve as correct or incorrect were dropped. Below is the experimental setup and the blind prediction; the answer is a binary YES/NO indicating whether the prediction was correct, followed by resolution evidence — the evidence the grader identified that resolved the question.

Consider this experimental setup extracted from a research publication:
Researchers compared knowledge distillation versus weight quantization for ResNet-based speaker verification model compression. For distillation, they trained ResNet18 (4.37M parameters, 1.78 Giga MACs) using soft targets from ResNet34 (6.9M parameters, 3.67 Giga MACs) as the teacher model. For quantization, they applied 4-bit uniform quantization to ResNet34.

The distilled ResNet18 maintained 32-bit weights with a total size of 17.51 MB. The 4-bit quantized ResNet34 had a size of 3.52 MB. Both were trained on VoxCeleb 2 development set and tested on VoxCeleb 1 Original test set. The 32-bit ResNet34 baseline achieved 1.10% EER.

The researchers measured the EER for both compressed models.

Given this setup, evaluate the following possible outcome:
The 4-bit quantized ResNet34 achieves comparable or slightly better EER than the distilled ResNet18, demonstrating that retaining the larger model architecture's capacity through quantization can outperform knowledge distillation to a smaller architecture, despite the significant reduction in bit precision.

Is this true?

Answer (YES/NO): YES